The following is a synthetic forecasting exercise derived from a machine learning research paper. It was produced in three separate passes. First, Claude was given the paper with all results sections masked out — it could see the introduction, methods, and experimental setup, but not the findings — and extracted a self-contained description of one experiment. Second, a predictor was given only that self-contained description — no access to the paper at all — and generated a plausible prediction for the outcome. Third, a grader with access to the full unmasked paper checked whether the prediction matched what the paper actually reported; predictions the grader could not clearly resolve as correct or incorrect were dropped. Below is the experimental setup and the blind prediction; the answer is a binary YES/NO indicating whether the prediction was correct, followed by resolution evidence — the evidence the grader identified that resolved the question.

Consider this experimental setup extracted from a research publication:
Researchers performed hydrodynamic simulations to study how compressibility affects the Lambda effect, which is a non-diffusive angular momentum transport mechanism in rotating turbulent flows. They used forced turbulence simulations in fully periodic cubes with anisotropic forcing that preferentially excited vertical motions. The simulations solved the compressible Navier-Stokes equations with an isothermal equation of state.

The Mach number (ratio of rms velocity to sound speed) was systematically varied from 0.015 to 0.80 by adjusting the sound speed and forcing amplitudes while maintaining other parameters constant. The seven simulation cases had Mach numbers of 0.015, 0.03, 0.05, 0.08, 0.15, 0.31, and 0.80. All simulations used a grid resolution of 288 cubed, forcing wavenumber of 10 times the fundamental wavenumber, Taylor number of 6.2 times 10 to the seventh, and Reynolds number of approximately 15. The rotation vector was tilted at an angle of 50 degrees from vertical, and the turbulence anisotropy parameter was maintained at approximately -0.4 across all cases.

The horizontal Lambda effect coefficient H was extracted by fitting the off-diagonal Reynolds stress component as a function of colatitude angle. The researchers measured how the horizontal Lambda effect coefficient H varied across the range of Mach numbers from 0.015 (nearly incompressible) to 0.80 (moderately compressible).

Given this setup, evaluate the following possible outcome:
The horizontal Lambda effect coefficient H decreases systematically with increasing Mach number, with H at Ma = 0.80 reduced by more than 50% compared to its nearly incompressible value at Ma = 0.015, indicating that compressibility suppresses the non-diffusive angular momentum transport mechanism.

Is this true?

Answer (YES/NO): NO